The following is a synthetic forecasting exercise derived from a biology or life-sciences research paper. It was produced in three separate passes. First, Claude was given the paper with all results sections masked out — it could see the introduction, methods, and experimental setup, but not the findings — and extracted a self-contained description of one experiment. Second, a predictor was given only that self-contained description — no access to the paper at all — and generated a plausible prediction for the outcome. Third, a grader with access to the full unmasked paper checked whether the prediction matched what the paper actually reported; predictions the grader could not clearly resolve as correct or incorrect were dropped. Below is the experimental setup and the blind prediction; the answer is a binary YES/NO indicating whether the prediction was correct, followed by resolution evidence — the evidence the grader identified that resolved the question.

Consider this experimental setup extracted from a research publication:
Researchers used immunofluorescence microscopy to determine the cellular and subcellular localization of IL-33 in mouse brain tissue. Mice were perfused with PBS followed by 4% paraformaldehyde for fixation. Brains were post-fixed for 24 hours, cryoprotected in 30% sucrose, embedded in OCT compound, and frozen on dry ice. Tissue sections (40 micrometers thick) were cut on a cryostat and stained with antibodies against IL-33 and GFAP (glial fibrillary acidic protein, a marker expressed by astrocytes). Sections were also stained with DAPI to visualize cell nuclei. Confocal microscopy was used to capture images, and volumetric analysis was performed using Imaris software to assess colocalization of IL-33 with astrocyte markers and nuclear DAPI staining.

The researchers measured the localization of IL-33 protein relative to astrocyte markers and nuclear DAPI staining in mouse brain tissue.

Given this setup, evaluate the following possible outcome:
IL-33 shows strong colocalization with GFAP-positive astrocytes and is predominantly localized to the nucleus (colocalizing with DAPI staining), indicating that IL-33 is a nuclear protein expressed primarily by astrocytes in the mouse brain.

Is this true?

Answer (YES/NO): NO